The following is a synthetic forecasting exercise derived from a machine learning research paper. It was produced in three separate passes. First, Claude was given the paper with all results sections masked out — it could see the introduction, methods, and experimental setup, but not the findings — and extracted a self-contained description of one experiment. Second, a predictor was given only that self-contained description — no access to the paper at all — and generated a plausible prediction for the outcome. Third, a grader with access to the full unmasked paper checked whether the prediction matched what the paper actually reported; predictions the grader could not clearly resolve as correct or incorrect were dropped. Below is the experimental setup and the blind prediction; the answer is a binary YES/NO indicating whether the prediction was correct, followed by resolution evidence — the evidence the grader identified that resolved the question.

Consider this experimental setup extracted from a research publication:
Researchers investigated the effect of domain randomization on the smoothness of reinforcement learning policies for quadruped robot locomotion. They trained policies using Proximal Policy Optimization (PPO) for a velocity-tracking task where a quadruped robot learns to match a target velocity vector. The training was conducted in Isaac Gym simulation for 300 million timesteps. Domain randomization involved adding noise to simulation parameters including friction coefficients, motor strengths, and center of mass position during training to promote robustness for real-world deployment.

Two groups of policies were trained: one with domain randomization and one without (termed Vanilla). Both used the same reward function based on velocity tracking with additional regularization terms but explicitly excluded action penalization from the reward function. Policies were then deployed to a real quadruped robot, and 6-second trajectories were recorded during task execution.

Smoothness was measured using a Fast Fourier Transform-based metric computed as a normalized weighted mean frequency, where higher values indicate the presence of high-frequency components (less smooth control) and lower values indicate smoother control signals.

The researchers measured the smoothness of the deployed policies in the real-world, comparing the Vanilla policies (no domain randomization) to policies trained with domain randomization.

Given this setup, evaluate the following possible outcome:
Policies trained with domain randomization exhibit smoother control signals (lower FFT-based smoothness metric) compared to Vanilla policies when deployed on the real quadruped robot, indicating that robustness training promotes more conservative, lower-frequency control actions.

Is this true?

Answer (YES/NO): YES